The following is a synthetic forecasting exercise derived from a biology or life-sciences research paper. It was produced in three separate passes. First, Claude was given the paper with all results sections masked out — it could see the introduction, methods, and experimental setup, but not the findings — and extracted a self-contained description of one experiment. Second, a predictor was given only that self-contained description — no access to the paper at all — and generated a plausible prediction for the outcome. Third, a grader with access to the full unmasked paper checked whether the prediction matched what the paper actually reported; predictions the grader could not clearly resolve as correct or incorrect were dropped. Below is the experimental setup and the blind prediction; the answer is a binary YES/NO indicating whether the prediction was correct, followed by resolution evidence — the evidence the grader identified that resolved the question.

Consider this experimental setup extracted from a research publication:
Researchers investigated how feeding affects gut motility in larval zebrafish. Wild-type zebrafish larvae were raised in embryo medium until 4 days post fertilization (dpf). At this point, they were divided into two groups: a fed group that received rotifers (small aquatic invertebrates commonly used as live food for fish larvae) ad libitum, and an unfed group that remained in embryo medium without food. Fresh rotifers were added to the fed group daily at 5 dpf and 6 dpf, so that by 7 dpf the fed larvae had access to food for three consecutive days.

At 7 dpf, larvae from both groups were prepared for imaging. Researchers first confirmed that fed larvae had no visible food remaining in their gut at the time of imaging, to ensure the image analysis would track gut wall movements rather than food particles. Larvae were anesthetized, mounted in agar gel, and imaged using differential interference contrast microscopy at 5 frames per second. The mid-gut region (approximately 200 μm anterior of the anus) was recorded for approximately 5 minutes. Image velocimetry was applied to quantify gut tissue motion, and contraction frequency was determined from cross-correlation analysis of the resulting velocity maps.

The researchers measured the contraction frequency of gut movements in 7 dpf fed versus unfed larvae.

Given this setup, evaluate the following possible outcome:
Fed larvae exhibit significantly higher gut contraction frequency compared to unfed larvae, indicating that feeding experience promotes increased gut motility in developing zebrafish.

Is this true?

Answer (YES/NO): YES